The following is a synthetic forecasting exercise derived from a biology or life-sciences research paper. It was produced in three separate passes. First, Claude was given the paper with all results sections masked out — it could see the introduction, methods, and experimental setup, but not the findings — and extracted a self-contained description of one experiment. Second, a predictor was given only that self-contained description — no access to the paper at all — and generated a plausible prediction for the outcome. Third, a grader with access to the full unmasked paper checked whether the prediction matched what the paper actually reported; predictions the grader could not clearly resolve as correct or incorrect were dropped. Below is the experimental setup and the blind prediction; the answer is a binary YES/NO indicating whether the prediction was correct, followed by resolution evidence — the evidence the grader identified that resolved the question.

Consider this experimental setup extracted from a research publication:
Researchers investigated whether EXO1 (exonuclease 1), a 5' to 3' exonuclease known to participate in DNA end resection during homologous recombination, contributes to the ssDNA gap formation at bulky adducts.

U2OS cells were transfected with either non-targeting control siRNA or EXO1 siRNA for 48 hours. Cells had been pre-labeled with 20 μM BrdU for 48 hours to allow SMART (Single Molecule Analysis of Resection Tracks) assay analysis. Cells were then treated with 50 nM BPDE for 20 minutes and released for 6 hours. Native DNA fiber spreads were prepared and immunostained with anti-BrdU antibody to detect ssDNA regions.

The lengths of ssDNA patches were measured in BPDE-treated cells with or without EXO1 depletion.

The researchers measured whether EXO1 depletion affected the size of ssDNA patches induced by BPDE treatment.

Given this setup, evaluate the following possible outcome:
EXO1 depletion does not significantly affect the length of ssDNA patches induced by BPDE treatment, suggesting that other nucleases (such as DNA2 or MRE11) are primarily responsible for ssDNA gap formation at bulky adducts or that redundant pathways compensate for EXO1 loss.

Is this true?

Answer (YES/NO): NO